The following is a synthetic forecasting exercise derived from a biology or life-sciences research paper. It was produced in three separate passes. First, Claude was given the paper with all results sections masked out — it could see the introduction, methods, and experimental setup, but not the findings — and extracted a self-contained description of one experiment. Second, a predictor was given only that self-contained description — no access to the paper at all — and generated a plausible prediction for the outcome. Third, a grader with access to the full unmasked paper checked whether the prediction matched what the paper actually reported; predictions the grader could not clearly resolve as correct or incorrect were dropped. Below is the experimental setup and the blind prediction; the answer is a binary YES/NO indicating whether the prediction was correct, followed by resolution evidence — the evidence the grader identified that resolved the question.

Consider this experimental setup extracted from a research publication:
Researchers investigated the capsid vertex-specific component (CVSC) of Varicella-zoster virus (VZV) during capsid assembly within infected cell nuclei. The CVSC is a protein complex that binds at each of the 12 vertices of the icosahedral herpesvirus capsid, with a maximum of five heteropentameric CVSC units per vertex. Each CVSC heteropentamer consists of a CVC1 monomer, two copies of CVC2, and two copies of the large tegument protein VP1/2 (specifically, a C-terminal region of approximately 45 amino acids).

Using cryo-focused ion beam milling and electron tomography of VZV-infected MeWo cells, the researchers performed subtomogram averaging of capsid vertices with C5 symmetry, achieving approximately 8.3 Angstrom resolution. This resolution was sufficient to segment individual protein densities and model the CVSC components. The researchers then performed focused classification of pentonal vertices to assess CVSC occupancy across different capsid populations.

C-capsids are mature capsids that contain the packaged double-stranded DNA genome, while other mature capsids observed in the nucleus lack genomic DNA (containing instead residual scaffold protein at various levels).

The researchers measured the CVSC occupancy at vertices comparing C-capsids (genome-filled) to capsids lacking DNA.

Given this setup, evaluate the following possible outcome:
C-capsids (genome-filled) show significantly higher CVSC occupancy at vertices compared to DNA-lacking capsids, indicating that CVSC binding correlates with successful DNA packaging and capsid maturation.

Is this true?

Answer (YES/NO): YES